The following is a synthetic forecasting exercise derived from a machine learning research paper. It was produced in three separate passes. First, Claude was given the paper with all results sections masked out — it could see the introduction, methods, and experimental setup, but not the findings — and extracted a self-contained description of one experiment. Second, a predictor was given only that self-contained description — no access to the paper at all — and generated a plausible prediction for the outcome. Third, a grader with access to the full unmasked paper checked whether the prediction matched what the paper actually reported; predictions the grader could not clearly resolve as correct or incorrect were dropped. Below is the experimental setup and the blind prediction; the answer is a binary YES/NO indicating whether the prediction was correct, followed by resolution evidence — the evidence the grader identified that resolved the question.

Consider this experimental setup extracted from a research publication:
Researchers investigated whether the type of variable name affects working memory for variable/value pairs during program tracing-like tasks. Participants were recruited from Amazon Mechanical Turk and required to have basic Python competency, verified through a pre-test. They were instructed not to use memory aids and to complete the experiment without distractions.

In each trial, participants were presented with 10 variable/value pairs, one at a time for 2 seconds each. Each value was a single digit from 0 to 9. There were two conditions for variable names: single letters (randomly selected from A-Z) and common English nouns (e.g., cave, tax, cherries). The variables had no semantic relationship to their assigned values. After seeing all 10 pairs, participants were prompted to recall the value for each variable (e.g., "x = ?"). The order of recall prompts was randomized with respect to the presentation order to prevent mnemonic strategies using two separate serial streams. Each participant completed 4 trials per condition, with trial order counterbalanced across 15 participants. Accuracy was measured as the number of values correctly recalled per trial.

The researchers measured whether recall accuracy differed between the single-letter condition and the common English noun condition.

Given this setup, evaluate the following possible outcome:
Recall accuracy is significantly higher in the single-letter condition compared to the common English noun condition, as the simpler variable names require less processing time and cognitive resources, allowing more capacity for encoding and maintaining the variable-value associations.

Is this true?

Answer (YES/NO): NO